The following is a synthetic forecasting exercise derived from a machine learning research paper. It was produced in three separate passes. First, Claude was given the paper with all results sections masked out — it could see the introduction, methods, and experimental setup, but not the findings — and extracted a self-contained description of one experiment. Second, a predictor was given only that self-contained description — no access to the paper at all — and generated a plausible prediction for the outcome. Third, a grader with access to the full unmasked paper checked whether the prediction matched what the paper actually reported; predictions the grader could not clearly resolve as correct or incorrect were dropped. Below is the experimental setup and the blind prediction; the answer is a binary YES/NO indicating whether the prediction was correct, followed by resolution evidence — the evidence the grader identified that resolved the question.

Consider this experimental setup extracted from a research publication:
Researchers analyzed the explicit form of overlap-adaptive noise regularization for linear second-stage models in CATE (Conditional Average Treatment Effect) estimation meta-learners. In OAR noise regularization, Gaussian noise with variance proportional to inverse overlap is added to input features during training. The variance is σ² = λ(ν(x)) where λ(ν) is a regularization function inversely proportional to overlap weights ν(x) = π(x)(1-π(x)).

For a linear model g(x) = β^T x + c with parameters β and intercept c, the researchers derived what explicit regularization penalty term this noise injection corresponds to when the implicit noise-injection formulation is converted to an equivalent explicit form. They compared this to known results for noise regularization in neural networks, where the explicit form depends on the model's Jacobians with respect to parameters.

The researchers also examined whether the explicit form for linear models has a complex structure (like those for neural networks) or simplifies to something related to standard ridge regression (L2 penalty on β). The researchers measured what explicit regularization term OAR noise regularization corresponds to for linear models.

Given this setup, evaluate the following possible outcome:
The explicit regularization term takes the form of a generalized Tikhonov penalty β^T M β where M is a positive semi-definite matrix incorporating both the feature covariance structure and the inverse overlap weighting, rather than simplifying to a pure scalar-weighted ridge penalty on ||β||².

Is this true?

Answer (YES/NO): NO